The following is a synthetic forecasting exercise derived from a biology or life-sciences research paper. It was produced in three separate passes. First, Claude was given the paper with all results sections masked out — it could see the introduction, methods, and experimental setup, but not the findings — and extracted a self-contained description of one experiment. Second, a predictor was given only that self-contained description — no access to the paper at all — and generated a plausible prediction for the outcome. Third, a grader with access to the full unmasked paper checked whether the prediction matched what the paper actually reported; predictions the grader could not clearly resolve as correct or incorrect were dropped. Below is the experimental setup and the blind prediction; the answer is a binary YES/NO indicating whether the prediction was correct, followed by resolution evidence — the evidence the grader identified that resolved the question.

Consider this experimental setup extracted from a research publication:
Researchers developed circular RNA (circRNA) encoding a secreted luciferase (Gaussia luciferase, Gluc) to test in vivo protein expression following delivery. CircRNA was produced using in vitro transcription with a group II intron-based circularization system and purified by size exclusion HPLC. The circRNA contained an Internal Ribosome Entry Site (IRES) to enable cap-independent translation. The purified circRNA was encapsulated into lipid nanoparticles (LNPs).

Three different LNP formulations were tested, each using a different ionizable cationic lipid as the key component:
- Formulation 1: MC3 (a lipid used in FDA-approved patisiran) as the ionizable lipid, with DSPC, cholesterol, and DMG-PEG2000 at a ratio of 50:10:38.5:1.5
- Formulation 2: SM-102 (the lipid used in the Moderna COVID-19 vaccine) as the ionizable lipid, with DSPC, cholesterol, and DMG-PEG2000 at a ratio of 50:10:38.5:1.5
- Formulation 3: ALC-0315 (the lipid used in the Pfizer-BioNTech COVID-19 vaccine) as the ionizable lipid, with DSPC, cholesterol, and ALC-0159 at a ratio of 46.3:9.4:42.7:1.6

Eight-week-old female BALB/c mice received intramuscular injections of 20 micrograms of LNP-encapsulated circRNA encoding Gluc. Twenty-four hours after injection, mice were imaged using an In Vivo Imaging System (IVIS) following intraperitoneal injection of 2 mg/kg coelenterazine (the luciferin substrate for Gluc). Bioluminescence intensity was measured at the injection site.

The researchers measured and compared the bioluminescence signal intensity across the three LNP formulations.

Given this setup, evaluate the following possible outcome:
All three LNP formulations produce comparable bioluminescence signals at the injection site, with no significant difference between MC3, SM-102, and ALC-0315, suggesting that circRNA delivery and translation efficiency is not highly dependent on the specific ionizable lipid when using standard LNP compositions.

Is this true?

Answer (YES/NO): NO